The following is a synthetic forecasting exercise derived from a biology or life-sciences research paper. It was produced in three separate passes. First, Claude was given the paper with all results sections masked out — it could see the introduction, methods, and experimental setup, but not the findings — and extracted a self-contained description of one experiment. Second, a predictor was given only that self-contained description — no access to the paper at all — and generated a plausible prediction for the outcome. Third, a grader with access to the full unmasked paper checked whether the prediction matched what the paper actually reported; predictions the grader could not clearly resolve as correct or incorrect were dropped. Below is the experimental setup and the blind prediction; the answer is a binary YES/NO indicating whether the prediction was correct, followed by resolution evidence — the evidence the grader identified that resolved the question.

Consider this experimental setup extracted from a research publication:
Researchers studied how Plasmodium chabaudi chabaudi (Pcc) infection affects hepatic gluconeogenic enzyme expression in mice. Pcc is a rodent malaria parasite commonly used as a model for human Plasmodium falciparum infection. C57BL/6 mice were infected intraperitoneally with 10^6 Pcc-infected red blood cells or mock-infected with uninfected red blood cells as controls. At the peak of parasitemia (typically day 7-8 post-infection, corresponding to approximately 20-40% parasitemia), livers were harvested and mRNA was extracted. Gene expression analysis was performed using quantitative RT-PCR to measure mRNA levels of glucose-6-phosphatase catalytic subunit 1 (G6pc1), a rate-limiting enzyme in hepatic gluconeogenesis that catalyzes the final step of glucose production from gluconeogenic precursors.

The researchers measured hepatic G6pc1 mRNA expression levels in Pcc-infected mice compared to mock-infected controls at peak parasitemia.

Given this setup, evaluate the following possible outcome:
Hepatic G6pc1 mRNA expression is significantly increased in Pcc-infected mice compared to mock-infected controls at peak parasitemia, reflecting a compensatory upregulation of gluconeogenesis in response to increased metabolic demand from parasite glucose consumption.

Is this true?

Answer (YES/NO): NO